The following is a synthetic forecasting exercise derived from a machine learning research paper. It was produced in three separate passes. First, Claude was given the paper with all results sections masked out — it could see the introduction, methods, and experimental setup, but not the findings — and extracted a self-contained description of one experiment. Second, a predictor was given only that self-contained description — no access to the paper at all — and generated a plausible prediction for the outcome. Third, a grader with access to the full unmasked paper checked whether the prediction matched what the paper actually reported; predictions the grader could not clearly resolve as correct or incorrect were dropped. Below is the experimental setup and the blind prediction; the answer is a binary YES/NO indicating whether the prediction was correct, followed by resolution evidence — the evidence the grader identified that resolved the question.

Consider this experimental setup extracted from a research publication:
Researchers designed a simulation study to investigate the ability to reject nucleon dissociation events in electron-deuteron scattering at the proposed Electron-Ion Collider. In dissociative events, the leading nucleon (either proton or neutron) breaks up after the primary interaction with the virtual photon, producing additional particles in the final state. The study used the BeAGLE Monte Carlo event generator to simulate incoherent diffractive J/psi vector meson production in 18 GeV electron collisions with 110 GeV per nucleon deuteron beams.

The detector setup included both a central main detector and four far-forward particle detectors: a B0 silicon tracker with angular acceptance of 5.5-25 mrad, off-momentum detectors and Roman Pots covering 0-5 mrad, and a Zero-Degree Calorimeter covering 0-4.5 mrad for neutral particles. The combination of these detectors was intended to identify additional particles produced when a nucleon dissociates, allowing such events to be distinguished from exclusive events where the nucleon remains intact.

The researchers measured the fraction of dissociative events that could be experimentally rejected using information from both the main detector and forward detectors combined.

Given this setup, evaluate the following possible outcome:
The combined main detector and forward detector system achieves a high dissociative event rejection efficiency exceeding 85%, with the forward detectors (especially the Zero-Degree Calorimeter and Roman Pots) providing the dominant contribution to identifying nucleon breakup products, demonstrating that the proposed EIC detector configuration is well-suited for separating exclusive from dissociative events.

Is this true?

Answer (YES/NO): NO